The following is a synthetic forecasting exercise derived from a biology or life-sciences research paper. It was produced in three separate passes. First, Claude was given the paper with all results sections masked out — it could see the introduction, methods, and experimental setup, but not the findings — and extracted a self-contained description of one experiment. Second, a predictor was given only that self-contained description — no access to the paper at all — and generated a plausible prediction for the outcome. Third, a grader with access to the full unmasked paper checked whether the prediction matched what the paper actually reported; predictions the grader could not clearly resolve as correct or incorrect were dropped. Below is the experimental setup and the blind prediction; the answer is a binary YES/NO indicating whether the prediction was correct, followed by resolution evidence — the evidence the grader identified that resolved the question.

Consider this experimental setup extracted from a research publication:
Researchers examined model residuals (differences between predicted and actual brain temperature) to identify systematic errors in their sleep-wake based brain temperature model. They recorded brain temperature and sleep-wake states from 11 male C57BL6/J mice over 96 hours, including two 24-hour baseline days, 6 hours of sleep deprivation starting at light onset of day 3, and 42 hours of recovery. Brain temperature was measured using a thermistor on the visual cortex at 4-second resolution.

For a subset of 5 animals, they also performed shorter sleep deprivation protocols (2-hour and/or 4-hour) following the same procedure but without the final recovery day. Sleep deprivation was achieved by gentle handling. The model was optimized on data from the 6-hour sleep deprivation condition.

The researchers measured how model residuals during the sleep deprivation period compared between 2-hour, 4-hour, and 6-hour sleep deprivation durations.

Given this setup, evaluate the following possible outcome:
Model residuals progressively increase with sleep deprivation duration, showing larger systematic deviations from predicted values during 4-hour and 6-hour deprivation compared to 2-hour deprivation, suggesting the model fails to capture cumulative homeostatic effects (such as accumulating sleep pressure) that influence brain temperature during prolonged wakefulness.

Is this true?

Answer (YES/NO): NO